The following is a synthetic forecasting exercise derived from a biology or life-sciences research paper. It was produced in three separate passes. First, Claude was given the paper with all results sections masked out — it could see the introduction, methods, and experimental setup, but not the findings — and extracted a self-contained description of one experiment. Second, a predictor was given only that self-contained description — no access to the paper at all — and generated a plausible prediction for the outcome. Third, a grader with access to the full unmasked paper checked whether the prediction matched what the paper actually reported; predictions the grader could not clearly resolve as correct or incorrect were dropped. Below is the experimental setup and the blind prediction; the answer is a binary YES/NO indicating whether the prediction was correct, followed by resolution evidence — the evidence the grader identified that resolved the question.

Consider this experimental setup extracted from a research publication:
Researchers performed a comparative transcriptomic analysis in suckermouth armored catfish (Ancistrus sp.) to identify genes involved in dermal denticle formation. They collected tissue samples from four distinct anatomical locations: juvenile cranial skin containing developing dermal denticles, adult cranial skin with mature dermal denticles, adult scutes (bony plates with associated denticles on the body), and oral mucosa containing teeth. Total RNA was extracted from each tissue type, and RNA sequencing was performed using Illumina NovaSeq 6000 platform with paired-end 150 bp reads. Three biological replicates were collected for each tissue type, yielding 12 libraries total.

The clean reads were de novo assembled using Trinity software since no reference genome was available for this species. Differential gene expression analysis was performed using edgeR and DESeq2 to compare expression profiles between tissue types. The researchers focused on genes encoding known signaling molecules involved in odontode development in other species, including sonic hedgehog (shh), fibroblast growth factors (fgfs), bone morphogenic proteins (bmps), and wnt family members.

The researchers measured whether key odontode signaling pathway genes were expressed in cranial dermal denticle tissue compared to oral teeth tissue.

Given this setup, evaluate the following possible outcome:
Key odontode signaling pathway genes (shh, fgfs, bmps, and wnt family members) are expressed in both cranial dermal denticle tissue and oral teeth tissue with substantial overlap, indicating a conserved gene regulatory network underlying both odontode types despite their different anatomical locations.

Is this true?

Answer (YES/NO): YES